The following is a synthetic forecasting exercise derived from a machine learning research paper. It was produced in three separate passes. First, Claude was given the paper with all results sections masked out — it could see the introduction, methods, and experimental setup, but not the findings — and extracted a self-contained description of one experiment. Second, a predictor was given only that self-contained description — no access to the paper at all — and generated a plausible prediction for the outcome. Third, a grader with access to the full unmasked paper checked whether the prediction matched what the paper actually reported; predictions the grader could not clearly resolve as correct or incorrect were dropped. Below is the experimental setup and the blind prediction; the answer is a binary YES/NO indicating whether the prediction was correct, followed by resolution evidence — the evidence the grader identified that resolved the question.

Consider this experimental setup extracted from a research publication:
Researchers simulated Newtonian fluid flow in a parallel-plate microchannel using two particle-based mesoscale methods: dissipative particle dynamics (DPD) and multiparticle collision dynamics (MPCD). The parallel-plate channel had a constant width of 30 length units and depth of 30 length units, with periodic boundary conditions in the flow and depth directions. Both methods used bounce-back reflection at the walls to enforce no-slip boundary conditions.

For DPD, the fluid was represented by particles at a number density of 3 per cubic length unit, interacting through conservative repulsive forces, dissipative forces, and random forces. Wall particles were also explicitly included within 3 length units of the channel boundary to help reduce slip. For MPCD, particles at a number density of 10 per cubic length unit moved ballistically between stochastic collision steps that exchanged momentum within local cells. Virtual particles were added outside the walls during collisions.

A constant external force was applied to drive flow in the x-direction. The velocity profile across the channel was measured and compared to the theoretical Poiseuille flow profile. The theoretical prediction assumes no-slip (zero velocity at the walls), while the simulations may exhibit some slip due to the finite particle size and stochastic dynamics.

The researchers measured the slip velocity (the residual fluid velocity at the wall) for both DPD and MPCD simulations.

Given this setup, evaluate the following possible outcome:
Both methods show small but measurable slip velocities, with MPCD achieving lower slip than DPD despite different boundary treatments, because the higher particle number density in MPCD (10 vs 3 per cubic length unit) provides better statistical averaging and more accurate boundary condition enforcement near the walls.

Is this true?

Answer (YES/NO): NO